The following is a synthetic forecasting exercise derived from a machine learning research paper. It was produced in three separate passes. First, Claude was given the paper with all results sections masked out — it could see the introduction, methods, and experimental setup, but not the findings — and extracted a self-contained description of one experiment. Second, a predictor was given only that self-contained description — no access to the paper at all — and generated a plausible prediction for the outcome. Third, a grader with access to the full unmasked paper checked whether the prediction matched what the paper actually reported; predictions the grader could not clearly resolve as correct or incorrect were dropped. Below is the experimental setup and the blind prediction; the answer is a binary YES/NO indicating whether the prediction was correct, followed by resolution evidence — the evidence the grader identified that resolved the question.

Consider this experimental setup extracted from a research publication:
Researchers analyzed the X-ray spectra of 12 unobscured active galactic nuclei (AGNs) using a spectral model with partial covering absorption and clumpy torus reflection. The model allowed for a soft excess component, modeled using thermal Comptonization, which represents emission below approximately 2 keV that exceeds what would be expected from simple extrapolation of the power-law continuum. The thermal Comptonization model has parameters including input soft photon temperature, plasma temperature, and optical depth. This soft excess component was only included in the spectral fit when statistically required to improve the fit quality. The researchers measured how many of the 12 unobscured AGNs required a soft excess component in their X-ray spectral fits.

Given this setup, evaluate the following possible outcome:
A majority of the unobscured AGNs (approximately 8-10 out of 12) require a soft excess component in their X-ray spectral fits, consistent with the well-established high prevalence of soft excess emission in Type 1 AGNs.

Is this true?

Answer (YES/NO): NO